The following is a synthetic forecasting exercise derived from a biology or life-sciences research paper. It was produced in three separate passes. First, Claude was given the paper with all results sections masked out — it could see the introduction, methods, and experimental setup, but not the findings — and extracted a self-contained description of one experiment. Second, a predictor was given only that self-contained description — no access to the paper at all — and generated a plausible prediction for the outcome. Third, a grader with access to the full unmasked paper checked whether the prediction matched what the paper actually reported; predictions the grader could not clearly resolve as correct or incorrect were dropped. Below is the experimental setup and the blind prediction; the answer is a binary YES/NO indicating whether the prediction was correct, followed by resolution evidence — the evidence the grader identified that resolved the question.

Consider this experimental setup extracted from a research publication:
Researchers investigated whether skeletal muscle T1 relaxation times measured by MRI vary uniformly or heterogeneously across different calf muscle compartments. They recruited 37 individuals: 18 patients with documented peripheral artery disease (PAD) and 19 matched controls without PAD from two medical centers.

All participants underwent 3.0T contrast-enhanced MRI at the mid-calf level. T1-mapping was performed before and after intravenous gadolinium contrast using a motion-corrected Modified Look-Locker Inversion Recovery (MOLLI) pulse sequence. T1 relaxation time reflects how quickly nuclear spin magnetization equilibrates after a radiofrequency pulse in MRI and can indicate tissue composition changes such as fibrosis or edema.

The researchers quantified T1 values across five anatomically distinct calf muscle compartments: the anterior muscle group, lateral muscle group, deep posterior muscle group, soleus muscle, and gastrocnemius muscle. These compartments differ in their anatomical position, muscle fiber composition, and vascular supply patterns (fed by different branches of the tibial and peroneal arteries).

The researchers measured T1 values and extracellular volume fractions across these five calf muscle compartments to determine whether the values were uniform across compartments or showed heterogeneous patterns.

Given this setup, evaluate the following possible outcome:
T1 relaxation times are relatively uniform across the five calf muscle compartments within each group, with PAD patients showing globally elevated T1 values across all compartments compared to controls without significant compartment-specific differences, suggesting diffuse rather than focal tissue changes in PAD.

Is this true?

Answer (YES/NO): NO